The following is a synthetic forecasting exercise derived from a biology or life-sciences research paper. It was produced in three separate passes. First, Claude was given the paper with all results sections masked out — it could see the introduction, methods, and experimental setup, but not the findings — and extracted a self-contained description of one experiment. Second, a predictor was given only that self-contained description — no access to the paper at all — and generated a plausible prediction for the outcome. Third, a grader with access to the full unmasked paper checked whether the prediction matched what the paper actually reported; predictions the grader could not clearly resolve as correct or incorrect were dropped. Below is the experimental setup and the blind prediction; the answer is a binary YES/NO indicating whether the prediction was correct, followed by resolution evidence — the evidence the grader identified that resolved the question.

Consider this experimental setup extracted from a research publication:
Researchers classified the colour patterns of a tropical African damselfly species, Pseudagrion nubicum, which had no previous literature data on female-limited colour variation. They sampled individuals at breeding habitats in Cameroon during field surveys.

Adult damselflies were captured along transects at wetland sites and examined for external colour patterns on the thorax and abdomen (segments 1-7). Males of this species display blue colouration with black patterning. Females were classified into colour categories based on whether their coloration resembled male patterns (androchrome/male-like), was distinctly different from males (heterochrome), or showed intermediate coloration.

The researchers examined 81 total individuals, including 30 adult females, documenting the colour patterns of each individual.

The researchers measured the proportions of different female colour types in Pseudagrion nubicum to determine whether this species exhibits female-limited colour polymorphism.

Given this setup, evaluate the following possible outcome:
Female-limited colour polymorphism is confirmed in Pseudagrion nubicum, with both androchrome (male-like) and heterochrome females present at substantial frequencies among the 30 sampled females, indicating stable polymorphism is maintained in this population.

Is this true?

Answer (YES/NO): YES